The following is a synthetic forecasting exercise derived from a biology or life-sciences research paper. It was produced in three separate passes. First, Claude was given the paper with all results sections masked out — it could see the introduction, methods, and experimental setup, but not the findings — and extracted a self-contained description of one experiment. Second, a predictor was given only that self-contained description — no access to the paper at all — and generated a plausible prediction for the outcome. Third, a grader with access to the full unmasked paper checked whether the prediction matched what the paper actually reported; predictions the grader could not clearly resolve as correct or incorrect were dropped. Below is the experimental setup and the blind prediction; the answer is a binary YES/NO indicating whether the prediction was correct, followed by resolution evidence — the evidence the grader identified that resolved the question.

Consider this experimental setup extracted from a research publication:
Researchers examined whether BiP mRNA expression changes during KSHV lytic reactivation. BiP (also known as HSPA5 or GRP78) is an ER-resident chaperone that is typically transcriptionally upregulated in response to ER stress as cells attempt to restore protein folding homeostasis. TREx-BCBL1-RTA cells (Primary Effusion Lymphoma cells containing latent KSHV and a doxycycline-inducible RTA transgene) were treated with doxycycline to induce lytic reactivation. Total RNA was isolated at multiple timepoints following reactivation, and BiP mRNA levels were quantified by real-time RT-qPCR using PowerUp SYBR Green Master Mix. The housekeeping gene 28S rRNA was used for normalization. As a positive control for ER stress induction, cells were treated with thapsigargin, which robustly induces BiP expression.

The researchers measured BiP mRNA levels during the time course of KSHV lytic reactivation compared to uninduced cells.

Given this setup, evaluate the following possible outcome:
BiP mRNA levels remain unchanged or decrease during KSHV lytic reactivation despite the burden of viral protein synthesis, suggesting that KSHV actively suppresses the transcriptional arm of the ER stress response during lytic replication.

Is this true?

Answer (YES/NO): YES